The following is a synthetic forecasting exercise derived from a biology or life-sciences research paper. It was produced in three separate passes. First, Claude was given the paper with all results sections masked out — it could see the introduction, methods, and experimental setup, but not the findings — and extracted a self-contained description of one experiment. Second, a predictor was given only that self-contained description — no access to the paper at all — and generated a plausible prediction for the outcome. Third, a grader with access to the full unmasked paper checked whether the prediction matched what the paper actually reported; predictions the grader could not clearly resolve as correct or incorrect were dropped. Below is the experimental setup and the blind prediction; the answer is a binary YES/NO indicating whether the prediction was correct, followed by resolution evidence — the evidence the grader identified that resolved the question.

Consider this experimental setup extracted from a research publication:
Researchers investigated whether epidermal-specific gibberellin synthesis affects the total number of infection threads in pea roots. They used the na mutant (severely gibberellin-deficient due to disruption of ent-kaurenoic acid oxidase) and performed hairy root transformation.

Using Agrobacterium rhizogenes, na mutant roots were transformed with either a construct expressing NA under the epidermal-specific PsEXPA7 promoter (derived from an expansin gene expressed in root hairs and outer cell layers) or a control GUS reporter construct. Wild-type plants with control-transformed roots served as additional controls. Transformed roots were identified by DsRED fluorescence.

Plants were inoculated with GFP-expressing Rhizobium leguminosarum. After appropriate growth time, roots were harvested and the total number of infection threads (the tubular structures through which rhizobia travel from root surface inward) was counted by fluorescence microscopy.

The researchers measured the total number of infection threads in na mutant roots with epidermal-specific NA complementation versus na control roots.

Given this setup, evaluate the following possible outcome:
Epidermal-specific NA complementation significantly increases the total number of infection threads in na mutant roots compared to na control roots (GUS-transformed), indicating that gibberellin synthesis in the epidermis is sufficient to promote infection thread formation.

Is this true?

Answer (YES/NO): NO